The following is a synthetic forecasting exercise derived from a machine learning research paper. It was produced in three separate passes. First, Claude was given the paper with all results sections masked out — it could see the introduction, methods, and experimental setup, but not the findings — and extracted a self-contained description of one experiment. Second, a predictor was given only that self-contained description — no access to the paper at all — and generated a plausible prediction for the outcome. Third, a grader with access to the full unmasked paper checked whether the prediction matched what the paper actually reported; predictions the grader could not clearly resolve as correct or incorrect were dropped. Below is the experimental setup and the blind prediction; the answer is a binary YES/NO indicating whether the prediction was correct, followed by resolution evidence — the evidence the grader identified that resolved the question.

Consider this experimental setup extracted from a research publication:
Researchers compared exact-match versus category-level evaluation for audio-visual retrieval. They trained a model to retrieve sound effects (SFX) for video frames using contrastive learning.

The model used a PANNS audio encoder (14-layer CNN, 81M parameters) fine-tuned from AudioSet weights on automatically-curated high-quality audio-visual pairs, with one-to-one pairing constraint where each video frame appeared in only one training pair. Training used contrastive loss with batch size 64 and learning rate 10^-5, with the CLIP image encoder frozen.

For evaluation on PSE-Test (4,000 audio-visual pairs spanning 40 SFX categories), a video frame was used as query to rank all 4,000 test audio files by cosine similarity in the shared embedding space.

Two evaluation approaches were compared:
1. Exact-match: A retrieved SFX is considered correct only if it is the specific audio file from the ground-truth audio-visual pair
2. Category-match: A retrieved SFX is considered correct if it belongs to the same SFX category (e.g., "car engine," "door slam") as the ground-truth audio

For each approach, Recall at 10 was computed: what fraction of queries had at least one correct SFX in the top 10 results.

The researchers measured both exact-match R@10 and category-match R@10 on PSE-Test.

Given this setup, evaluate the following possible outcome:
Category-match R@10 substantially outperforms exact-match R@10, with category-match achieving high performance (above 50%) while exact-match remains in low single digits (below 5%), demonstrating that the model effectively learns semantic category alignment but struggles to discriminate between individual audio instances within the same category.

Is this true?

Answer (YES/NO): NO